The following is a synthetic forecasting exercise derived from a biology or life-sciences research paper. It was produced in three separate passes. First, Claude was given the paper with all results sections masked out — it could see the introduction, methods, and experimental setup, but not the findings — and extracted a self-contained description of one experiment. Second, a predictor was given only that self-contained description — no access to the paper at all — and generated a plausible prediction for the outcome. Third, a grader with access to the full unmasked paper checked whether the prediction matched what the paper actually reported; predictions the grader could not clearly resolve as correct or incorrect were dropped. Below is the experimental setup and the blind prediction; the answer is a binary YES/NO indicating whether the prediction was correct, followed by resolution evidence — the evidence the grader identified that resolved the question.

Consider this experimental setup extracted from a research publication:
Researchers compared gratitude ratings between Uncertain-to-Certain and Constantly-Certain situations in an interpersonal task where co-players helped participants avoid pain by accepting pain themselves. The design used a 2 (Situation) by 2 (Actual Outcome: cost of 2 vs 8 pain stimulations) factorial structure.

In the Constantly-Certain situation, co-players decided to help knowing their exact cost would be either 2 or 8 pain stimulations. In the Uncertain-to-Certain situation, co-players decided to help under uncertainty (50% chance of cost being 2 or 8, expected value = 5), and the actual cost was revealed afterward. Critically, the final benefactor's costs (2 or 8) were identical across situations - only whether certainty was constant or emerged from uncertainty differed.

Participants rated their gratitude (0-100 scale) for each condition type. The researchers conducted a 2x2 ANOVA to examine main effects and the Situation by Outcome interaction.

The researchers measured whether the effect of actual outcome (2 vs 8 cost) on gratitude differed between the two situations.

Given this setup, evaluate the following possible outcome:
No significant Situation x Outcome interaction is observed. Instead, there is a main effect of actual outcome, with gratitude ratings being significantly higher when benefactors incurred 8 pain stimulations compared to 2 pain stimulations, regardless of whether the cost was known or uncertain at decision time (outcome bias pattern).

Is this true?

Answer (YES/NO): NO